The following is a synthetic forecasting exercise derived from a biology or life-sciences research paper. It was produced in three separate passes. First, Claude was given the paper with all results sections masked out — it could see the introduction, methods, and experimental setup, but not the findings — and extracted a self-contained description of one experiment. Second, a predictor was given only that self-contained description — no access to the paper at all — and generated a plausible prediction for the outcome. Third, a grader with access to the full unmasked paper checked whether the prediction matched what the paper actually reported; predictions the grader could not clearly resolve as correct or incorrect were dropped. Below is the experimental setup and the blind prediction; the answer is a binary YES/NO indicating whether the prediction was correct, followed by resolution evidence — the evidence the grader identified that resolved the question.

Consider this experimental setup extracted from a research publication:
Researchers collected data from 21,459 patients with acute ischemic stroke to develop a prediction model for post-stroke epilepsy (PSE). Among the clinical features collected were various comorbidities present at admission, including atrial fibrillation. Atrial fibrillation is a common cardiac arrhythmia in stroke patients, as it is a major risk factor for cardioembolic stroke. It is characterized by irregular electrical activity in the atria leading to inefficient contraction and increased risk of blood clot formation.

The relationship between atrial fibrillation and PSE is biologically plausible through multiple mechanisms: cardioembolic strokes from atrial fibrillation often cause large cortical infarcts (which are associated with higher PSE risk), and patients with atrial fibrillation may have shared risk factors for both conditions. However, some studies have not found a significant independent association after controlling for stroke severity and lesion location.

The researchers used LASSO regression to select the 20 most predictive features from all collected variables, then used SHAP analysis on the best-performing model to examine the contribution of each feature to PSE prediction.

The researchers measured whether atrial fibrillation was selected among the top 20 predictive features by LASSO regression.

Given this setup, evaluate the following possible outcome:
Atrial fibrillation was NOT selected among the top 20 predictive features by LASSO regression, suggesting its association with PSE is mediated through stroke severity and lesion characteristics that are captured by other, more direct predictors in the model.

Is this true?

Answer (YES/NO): YES